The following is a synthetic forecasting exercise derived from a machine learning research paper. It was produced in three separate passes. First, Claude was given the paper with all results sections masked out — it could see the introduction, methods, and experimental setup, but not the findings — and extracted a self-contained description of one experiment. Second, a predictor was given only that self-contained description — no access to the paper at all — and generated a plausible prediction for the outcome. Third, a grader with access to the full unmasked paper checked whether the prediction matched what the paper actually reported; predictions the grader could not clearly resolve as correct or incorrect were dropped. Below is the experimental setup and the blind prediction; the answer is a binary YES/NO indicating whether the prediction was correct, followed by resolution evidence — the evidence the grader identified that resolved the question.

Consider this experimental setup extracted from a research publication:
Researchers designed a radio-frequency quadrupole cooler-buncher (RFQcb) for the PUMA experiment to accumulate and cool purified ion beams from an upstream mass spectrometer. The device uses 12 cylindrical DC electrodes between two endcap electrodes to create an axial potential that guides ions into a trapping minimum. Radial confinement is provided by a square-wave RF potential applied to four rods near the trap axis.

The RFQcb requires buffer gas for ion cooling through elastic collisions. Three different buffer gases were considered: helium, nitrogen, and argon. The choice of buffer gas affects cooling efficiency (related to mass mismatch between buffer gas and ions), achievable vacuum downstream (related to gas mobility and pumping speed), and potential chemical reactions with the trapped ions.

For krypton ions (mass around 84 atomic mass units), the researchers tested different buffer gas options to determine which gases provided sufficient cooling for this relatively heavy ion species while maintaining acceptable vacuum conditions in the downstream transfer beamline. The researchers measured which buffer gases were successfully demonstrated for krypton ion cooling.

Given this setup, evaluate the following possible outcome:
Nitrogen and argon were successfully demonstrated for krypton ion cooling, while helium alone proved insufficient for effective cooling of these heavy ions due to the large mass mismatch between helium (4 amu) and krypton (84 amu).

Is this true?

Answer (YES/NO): YES